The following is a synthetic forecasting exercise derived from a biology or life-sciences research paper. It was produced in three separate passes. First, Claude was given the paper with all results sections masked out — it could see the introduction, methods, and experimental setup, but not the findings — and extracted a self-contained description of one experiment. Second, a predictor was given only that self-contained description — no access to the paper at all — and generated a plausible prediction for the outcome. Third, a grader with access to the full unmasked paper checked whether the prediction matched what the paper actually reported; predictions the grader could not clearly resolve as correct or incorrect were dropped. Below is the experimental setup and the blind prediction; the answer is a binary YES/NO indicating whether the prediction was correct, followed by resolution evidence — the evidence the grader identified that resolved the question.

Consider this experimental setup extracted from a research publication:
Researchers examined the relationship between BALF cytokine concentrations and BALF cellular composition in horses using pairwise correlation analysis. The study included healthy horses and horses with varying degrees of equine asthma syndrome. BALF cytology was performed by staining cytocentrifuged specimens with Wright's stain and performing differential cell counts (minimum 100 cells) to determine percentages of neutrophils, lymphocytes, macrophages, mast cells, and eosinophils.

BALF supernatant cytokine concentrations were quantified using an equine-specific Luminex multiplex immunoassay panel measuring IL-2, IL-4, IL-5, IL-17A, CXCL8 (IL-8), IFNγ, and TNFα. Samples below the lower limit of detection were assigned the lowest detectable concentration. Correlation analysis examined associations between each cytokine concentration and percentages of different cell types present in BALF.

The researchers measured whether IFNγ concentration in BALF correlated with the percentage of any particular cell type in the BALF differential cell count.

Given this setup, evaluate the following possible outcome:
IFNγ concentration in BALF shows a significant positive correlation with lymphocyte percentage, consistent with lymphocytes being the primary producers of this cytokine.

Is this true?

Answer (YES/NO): NO